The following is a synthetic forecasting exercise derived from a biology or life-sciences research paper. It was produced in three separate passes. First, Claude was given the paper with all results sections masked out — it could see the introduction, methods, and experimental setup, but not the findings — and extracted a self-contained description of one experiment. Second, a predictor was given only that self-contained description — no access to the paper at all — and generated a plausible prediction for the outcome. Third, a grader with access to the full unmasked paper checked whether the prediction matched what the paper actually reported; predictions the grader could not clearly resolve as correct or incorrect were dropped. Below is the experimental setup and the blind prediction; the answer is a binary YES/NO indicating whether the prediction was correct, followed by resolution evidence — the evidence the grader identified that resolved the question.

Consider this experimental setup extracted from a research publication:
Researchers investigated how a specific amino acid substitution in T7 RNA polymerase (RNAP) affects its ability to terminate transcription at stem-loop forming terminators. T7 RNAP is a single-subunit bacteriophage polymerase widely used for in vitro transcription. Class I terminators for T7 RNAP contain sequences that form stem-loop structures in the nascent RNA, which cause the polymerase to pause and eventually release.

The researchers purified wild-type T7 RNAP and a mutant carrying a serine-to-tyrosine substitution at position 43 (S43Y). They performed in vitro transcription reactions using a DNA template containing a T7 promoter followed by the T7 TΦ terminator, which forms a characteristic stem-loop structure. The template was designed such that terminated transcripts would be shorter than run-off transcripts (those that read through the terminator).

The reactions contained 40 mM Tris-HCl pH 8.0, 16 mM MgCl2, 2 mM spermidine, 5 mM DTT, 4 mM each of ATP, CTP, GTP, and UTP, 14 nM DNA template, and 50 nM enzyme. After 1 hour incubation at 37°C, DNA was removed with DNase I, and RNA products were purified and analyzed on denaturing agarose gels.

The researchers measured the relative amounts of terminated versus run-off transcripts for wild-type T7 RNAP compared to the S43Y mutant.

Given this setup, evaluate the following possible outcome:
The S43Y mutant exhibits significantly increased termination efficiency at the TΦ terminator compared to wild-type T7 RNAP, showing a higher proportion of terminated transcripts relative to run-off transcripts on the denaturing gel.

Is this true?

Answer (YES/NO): NO